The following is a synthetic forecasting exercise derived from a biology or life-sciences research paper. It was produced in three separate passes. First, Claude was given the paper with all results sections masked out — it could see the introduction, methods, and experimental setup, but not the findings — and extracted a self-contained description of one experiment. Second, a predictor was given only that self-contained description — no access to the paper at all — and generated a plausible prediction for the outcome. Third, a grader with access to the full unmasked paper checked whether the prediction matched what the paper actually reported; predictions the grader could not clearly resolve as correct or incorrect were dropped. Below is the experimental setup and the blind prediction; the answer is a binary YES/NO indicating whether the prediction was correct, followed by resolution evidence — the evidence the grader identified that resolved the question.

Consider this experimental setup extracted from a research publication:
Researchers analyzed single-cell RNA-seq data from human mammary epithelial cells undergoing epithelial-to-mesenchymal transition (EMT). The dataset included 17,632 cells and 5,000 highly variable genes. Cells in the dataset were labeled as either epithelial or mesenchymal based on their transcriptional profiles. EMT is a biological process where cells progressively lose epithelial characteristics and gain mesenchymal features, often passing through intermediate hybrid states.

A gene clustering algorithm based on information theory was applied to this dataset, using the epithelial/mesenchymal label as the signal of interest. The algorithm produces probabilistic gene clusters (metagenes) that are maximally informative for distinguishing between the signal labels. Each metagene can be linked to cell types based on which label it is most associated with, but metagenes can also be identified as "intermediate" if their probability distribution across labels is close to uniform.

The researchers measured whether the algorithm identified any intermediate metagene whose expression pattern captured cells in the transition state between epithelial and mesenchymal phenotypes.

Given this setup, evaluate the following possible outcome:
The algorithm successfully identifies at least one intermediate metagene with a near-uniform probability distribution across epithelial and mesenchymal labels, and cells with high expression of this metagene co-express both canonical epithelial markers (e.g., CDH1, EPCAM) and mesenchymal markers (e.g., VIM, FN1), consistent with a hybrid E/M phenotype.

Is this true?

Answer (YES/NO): YES